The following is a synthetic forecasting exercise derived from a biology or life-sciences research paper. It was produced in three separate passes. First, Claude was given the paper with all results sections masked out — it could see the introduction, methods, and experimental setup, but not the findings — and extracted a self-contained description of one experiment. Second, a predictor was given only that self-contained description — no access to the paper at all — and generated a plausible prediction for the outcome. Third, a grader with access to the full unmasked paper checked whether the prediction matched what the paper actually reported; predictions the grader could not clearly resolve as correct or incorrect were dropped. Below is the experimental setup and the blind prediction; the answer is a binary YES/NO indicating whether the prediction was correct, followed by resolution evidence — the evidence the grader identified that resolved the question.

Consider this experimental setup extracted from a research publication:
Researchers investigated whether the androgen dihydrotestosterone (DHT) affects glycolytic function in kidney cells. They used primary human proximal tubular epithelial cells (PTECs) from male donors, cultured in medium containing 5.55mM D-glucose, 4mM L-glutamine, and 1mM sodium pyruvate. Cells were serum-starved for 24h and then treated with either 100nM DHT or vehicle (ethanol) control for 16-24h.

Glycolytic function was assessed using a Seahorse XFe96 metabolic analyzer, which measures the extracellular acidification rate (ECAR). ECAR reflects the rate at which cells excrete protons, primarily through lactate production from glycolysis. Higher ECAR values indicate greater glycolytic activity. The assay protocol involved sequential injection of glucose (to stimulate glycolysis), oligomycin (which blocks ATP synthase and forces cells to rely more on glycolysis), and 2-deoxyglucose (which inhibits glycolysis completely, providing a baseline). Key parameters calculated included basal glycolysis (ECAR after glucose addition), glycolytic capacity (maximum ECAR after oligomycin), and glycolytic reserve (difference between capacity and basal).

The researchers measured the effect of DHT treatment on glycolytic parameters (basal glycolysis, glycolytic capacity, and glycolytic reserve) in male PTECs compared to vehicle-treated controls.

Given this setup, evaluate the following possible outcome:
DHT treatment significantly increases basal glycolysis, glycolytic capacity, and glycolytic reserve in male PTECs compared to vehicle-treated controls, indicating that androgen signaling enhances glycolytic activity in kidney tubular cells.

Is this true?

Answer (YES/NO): NO